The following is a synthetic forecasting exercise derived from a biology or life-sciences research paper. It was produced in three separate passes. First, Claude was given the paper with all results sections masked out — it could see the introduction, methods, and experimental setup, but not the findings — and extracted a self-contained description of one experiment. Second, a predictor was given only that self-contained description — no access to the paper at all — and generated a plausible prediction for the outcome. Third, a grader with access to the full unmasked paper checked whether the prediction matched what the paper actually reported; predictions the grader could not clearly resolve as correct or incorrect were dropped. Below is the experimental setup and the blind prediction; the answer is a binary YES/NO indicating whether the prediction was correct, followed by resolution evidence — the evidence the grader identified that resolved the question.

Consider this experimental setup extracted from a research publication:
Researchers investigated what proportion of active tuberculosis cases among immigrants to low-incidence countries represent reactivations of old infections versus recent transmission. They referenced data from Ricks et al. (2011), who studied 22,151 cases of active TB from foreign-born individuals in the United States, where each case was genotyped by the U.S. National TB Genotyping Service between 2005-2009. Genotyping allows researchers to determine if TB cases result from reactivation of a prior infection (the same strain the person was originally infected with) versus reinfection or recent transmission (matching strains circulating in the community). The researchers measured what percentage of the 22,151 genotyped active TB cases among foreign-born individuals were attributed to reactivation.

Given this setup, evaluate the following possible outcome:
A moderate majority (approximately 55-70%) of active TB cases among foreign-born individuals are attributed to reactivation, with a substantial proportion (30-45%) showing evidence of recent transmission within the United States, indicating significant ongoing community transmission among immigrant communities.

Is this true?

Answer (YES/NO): NO